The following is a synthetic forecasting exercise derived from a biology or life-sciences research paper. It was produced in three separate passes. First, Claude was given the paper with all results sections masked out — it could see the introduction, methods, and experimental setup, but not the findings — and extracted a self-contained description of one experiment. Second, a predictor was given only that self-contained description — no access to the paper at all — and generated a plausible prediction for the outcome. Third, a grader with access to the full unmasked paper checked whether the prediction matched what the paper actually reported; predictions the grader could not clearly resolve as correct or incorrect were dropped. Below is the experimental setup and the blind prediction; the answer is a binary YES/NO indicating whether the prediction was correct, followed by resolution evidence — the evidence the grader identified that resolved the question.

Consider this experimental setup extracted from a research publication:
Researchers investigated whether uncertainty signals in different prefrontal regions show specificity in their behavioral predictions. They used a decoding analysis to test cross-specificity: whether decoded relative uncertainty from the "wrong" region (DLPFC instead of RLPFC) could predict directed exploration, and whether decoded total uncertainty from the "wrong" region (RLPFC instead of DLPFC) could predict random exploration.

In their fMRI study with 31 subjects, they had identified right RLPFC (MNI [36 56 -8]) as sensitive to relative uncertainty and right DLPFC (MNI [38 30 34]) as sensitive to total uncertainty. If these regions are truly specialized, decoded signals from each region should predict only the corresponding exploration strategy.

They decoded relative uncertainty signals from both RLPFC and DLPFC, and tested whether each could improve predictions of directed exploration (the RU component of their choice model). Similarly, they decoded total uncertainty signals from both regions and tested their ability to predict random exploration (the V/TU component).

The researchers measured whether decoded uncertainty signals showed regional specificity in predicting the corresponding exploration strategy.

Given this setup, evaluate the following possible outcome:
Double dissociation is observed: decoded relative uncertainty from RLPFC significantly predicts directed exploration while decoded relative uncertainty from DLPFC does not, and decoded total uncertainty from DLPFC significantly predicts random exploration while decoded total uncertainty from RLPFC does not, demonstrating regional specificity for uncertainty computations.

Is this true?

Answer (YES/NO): YES